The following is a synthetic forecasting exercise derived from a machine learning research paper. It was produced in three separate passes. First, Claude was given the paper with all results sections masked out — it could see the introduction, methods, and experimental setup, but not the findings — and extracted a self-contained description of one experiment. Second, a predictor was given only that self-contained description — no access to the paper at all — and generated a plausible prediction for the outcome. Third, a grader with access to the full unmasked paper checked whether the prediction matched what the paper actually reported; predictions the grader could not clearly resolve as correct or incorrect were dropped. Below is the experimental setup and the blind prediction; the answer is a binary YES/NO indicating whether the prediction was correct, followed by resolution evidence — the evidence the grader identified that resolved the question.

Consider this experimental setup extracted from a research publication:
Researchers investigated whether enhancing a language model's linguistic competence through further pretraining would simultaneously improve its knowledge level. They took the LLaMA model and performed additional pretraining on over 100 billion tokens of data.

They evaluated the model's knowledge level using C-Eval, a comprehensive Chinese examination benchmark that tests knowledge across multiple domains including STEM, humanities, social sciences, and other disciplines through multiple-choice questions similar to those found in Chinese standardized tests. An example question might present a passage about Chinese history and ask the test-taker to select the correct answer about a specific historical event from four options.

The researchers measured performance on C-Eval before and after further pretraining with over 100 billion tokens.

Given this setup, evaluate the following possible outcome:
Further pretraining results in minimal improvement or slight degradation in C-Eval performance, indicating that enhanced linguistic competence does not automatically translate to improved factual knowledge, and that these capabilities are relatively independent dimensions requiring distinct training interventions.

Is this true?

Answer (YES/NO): YES